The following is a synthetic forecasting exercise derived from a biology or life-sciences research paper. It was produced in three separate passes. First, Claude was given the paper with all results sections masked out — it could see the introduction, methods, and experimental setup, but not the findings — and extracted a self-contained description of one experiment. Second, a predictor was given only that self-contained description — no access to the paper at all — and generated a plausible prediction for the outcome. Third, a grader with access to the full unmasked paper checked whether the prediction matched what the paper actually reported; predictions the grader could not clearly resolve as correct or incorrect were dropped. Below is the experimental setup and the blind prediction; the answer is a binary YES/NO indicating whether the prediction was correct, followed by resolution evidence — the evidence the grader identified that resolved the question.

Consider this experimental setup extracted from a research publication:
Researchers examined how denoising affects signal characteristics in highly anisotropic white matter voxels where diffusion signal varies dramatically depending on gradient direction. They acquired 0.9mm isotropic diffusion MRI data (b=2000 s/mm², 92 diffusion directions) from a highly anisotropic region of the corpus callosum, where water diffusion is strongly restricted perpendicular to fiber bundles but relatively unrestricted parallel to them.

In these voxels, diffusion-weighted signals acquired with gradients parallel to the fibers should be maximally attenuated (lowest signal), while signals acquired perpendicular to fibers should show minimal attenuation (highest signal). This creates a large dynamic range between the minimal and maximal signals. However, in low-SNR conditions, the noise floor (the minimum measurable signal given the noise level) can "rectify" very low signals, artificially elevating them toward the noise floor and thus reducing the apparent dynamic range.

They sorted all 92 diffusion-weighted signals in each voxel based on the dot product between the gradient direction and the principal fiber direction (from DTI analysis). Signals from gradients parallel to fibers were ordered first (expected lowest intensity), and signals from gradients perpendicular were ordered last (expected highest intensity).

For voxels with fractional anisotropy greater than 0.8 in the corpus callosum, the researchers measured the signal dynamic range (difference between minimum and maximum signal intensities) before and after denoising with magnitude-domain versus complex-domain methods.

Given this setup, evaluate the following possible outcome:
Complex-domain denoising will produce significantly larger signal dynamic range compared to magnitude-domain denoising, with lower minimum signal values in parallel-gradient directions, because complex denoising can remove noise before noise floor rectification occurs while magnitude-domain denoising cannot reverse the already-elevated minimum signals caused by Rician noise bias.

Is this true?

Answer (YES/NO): YES